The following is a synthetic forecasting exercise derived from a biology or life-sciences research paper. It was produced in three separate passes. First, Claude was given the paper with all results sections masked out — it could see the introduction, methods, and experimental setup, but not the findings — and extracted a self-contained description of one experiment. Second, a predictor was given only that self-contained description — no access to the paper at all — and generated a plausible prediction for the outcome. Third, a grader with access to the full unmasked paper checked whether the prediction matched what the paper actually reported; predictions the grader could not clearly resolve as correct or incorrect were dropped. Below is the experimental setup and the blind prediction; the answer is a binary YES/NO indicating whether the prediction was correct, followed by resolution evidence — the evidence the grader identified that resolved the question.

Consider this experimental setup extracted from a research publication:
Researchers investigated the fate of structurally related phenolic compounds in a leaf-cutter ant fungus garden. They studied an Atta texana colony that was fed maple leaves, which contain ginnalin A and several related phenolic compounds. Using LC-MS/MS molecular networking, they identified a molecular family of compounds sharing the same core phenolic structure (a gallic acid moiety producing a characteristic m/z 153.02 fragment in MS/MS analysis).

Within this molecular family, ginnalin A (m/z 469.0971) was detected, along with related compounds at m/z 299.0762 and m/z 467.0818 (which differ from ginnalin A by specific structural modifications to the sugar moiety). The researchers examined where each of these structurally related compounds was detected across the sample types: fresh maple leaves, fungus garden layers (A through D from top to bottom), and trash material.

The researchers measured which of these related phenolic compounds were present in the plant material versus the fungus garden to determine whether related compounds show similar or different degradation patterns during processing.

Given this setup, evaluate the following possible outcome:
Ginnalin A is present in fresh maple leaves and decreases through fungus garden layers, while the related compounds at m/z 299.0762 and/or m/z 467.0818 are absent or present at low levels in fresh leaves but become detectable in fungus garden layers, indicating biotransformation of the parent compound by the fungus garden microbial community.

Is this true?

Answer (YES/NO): NO